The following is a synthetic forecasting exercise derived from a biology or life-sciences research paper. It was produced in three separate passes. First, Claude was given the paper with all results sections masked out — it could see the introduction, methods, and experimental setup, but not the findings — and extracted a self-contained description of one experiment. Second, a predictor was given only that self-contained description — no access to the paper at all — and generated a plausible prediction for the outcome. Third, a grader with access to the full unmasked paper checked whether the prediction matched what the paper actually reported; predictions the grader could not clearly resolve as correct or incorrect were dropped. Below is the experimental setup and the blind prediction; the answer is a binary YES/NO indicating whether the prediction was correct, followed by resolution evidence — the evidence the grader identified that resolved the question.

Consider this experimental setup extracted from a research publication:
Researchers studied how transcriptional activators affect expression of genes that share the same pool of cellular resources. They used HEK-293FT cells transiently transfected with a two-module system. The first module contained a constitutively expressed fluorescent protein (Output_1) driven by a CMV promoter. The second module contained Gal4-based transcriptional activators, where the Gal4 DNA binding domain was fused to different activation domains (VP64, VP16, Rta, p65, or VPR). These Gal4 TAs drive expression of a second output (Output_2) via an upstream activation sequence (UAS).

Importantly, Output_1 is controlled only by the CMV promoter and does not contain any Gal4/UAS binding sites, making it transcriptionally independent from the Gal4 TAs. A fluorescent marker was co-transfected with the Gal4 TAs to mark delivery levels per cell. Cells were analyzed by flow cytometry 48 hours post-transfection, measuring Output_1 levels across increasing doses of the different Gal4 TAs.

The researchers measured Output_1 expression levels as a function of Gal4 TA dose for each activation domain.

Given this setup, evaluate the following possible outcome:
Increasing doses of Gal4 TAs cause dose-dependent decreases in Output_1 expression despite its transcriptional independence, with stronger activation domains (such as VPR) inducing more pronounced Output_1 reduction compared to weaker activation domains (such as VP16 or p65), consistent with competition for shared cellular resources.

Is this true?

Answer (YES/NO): YES